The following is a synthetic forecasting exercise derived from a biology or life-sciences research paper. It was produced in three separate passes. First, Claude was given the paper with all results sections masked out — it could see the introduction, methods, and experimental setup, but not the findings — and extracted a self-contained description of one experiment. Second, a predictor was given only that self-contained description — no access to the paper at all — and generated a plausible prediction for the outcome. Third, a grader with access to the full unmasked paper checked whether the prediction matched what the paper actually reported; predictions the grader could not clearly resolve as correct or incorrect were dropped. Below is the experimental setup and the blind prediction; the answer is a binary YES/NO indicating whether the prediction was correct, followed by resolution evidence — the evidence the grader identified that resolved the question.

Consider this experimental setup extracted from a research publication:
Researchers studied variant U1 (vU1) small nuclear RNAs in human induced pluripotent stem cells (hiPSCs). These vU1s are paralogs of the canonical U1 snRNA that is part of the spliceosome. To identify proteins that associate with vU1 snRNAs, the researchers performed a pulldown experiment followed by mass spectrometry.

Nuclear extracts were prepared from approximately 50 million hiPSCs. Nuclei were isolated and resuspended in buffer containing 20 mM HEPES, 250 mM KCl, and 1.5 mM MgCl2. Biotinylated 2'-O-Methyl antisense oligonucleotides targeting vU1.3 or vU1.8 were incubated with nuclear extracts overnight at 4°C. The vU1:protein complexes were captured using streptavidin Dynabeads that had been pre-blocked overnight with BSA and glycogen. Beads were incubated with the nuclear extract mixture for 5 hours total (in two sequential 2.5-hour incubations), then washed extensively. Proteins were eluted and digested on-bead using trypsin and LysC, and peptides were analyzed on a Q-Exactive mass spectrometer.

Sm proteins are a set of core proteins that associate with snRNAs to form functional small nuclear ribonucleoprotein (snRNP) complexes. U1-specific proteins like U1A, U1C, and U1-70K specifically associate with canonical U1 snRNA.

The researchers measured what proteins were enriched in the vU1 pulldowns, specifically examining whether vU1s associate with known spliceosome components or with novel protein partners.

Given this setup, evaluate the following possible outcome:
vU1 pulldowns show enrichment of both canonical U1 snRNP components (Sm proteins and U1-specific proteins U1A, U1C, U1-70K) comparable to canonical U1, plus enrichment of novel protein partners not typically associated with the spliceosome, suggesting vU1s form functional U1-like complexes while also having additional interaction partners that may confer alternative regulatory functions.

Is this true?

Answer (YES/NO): NO